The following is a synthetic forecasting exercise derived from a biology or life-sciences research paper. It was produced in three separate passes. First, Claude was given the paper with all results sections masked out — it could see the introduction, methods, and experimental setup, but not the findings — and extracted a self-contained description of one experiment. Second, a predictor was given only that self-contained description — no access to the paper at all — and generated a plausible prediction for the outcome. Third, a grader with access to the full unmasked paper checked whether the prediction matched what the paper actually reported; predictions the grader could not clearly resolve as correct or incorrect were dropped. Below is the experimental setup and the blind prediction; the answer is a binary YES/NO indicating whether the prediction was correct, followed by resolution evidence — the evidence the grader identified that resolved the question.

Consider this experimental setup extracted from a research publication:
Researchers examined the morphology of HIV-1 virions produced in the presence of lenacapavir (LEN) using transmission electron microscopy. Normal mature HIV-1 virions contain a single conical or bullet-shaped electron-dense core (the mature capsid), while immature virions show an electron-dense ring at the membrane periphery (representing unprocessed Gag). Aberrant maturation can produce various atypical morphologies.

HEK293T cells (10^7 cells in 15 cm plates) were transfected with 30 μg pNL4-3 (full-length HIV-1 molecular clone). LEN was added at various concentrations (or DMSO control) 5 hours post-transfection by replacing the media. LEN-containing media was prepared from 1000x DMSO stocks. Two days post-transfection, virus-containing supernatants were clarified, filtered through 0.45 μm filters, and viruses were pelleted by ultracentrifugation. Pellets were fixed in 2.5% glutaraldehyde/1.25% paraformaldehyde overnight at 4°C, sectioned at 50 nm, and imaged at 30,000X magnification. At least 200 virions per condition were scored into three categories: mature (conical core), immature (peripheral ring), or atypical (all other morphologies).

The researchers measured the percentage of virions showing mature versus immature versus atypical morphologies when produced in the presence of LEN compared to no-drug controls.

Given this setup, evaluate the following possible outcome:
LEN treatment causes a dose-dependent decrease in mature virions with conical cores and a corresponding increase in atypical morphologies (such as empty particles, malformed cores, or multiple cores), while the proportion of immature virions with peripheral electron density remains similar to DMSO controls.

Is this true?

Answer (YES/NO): YES